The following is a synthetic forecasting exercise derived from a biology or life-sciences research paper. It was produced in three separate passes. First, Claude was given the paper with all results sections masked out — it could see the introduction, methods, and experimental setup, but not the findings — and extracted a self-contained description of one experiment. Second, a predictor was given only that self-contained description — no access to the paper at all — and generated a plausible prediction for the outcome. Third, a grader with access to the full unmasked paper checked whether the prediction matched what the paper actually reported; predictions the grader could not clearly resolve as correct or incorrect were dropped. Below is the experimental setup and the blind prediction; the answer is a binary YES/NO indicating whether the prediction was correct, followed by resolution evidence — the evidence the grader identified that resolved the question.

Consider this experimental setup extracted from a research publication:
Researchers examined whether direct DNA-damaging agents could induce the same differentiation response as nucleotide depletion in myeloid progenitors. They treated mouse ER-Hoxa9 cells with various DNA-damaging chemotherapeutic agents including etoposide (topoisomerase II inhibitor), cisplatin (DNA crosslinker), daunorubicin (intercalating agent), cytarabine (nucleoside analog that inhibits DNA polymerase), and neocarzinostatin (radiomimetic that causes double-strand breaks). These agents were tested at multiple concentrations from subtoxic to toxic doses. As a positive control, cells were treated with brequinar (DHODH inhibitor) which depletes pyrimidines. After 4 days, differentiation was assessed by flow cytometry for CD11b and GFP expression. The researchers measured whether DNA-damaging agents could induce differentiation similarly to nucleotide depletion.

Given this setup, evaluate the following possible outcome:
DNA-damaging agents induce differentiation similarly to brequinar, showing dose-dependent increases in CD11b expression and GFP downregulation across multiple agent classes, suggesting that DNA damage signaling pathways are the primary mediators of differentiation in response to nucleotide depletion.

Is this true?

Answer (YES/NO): NO